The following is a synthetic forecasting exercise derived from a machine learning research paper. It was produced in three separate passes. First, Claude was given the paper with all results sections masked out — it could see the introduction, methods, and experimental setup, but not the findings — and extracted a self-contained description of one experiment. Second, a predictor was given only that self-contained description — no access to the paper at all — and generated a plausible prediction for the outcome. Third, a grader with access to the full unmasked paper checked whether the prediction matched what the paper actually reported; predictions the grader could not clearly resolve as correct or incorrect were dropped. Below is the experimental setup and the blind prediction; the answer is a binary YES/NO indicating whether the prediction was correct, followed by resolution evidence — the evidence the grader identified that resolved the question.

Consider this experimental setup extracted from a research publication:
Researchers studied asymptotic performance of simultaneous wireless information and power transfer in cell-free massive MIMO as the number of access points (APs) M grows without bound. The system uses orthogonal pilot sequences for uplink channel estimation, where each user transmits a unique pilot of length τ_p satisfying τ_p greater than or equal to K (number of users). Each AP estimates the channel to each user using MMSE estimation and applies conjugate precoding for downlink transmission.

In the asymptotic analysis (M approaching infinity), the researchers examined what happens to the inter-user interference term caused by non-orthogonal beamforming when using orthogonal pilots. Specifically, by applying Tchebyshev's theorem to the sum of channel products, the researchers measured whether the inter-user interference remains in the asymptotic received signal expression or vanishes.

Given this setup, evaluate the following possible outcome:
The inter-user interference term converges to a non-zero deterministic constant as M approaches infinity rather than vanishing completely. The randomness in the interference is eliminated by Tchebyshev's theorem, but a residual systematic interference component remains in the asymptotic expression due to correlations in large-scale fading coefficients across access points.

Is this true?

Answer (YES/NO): NO